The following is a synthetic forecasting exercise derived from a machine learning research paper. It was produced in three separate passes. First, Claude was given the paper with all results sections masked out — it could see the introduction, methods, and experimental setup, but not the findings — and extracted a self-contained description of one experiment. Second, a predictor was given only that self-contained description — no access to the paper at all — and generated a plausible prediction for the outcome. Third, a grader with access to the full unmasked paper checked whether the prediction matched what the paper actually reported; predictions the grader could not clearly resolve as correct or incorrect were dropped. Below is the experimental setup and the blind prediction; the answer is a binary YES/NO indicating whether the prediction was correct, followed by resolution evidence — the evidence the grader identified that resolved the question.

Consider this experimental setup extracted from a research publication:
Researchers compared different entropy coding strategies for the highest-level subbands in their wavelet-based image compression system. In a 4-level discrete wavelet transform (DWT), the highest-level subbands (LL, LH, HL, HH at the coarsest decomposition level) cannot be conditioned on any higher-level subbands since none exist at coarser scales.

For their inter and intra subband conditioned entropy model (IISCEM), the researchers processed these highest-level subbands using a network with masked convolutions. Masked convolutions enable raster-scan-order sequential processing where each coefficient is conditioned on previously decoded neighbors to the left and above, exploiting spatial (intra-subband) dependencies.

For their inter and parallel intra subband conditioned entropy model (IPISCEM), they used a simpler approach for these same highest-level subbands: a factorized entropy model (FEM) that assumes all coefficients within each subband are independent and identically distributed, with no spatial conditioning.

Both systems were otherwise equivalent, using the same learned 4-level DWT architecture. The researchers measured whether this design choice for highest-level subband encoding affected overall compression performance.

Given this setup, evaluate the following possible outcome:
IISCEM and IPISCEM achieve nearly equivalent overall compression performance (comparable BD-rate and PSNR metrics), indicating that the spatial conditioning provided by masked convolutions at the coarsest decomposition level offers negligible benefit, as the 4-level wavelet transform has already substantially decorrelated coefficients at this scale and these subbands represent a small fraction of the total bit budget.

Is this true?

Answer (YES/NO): NO